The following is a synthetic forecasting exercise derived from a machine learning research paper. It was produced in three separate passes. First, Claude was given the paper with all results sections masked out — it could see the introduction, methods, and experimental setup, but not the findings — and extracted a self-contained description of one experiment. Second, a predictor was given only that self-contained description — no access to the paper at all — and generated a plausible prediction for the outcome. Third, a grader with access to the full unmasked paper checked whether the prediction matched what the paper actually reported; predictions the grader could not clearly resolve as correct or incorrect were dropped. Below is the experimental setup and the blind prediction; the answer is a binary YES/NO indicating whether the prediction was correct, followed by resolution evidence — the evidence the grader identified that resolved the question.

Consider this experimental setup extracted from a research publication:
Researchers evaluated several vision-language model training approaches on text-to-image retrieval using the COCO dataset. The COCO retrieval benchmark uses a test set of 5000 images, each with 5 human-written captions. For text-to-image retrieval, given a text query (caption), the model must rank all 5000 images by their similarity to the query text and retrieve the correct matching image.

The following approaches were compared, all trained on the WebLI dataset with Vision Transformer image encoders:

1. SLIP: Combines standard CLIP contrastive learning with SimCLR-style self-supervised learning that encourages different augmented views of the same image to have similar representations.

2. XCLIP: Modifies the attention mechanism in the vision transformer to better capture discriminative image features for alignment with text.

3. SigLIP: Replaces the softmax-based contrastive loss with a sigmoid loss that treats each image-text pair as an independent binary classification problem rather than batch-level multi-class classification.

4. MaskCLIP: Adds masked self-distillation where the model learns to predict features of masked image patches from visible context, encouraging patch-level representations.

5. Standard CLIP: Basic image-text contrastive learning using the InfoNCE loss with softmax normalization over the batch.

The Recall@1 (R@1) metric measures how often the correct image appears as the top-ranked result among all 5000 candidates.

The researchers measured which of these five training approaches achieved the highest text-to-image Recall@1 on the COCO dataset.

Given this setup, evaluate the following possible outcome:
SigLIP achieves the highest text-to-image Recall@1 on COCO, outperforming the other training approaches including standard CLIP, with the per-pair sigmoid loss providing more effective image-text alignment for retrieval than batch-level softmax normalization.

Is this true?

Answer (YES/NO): YES